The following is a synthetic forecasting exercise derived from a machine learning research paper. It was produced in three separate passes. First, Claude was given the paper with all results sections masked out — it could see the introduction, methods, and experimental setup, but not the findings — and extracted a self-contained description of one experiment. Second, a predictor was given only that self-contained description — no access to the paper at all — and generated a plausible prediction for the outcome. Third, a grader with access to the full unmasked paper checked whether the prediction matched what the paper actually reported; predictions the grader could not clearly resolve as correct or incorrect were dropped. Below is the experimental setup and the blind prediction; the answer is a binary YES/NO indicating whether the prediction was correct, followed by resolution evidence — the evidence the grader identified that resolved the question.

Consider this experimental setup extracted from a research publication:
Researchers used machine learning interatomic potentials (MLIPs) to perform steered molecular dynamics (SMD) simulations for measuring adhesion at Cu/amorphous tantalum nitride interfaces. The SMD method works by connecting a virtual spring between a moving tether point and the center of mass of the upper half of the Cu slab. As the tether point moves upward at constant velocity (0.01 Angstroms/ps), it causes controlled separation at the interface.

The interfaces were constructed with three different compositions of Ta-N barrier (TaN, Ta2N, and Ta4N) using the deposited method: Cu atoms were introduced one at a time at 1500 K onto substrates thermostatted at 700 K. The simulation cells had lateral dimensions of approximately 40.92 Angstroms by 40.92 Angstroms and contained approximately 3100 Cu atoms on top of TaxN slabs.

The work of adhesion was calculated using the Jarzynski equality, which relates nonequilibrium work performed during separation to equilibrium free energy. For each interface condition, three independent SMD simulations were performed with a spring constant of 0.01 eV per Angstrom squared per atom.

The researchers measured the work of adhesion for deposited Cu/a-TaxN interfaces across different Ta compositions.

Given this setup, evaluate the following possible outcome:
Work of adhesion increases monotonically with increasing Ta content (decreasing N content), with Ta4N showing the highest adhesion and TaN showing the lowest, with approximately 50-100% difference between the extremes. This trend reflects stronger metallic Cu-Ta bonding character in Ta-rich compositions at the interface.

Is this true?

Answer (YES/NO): NO